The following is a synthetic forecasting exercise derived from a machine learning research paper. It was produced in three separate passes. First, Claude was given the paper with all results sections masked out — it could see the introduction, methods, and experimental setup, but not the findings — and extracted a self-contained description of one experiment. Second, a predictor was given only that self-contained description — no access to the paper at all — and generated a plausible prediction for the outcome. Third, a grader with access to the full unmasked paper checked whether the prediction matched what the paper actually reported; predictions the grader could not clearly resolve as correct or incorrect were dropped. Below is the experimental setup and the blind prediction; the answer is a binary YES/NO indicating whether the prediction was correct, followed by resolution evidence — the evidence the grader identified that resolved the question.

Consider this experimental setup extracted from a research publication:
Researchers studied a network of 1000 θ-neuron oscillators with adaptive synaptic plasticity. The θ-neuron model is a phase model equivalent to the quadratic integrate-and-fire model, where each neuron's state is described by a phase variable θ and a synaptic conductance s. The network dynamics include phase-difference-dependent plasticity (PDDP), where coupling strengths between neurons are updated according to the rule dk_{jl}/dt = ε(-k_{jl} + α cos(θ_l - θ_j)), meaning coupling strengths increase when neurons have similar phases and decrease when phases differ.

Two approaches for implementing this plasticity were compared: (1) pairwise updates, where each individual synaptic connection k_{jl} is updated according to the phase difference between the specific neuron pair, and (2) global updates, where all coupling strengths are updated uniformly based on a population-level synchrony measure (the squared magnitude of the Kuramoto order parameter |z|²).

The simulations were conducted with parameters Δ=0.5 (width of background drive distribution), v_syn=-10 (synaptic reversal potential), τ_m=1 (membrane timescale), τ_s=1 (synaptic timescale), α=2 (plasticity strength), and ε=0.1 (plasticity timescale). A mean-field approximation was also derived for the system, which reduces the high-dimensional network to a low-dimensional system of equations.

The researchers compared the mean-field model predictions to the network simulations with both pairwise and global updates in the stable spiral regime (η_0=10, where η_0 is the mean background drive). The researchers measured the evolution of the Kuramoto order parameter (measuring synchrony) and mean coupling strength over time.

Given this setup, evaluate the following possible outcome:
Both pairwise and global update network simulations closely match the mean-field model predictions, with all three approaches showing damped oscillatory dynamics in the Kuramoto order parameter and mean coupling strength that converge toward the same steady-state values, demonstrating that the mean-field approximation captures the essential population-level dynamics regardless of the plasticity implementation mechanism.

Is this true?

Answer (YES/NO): NO